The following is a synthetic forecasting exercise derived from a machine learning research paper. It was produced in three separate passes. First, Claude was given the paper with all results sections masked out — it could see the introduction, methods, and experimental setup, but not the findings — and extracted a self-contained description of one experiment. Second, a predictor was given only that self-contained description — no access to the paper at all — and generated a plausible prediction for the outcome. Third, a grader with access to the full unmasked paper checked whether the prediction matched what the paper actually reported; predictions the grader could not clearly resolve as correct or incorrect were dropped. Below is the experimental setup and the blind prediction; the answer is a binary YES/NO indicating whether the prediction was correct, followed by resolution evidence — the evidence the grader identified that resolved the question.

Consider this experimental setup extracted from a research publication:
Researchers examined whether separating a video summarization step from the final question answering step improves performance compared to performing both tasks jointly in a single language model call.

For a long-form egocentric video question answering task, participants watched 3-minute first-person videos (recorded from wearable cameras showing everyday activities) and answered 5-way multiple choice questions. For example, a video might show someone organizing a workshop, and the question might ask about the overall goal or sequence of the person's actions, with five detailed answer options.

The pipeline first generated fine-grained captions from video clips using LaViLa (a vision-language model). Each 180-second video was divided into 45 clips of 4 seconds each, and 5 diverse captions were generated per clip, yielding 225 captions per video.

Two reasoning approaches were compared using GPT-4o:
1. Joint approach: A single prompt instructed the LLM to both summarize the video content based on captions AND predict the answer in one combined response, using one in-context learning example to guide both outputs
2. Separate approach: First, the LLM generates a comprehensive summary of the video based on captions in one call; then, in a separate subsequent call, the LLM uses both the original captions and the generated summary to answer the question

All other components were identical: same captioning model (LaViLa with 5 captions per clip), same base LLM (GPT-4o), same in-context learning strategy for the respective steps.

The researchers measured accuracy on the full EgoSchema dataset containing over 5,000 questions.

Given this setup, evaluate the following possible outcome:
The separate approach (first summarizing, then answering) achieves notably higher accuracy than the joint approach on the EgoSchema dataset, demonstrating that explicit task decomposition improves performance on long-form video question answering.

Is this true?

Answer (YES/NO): NO